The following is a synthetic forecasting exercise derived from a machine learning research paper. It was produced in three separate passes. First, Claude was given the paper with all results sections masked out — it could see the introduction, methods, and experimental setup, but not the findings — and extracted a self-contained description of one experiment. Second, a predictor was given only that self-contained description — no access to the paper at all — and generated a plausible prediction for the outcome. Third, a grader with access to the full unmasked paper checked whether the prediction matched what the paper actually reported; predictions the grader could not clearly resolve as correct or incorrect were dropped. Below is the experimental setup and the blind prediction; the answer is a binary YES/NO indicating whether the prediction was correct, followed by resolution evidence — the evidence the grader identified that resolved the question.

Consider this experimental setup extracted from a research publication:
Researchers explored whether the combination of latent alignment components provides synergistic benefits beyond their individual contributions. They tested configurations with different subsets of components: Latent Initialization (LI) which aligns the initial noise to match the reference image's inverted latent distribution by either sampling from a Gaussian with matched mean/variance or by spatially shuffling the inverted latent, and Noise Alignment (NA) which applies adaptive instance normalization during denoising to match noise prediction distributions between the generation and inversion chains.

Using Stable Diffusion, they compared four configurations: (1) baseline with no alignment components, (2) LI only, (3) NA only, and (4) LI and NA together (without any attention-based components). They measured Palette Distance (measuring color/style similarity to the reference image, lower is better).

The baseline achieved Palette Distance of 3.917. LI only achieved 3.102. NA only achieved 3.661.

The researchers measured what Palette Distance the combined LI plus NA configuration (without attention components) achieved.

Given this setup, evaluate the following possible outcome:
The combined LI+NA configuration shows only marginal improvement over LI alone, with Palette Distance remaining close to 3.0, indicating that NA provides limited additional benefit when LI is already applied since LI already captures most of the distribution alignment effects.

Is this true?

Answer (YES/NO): NO